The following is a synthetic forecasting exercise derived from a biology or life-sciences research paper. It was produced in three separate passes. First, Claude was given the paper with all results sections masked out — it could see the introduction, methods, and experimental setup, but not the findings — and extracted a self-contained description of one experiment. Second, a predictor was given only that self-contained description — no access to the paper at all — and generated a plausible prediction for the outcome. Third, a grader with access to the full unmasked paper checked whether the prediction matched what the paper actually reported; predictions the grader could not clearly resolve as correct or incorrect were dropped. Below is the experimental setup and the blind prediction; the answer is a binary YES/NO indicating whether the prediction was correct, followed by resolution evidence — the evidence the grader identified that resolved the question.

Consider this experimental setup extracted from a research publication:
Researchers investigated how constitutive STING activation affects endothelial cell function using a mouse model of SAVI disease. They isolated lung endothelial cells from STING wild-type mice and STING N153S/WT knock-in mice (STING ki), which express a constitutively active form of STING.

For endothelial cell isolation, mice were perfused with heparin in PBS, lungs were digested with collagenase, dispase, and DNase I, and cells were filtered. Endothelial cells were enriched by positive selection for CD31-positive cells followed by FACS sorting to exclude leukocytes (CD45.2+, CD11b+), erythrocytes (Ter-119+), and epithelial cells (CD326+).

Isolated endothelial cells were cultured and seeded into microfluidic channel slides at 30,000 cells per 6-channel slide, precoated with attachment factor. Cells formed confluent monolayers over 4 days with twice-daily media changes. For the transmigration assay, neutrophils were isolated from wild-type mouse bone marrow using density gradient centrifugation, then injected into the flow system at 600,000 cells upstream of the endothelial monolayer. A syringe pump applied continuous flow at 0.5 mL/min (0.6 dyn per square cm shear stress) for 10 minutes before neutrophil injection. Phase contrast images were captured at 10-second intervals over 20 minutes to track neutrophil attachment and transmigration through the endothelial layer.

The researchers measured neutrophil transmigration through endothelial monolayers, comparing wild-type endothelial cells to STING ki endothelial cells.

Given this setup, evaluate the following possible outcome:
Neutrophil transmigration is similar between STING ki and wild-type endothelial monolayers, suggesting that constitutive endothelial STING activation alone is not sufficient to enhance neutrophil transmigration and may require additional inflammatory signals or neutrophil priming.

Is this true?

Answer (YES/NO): NO